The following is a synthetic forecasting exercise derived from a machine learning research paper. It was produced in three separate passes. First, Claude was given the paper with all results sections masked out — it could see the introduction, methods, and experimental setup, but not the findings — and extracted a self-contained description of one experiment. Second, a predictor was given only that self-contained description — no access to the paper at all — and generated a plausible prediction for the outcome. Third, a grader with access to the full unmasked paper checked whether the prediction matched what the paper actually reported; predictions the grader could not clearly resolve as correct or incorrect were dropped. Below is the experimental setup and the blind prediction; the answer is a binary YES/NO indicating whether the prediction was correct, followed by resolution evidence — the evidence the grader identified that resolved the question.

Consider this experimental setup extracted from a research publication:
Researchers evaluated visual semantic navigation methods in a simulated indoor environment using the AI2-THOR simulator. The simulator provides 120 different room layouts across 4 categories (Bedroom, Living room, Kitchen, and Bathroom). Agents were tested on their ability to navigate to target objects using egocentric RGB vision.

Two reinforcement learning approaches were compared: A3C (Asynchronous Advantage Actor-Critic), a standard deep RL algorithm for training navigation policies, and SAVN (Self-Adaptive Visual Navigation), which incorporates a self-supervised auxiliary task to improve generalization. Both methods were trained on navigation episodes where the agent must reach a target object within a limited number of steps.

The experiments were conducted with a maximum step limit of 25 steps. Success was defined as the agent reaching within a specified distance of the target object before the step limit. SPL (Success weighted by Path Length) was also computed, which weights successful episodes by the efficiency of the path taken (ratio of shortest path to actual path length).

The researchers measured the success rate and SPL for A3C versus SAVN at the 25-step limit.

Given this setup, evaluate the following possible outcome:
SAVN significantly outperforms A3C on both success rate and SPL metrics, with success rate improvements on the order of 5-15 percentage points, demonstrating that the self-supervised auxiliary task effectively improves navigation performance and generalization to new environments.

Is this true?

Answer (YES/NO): NO